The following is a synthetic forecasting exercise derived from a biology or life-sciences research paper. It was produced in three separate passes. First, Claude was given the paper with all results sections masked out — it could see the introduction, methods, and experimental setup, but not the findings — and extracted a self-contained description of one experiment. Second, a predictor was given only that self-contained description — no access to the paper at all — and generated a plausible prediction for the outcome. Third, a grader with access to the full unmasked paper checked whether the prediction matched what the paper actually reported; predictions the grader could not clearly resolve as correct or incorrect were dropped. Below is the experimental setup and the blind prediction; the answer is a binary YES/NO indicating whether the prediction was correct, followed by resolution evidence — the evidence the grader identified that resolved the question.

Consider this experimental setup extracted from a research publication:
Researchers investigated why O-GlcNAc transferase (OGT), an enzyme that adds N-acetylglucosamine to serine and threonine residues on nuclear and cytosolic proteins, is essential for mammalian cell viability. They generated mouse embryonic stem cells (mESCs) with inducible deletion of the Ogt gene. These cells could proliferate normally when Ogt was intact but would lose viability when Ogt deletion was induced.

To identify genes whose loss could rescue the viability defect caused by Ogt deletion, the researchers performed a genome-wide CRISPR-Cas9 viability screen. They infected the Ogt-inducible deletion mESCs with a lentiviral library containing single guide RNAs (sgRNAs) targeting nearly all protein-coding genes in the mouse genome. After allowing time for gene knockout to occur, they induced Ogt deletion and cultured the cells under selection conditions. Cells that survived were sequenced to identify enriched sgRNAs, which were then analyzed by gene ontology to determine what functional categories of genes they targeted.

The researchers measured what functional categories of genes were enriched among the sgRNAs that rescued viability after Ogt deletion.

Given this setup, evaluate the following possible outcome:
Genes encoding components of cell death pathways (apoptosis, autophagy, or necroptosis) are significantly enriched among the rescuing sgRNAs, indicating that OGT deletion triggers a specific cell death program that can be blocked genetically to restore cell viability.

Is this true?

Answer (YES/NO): NO